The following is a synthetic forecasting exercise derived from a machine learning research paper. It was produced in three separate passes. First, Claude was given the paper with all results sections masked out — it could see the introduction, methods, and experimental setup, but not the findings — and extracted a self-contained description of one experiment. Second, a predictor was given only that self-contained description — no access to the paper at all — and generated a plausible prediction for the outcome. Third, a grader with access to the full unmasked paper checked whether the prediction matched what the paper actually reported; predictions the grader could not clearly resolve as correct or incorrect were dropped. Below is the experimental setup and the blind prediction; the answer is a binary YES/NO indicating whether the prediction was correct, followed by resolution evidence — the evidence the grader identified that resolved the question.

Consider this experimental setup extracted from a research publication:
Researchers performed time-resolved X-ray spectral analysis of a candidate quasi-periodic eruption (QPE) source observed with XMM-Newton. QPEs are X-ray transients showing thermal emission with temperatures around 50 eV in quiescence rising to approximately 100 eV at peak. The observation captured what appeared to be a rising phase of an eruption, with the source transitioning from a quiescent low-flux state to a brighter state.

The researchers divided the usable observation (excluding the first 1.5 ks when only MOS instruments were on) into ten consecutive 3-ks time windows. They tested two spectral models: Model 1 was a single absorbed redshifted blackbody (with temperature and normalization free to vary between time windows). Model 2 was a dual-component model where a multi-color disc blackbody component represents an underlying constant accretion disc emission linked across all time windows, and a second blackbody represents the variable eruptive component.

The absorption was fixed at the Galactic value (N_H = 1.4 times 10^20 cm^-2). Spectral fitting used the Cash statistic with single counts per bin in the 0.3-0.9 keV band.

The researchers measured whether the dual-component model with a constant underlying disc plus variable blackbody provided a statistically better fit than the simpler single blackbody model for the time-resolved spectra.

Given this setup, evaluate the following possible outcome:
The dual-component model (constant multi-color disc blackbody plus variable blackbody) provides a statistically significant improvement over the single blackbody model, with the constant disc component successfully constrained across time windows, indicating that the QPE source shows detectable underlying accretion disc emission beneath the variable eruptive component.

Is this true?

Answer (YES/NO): NO